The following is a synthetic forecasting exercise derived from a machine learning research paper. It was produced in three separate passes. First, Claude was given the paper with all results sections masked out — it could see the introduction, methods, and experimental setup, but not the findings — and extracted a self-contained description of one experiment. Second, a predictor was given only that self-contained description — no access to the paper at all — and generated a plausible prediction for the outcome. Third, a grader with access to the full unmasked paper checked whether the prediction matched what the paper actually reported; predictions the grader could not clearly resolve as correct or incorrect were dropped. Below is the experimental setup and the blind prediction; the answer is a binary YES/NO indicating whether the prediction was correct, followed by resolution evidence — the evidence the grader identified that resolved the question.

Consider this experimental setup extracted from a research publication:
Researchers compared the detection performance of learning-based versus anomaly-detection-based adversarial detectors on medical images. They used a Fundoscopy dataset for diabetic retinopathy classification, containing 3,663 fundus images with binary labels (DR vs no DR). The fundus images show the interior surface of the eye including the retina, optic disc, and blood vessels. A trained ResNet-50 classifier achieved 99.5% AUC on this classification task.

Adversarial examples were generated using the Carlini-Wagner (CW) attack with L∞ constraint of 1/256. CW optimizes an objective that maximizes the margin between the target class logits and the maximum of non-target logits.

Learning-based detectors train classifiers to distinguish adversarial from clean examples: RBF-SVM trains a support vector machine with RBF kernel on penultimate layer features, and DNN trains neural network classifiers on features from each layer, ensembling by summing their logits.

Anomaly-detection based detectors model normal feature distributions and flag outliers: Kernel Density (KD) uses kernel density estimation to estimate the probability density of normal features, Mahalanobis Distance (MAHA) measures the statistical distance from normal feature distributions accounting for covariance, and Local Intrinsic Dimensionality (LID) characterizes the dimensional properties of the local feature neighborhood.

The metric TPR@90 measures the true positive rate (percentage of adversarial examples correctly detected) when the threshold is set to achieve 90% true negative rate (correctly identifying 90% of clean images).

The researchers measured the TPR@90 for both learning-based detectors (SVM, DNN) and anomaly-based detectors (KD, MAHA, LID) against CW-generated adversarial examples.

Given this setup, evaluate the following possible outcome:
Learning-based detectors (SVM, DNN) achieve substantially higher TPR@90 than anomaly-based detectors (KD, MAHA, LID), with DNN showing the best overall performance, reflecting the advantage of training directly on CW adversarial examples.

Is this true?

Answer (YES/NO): NO